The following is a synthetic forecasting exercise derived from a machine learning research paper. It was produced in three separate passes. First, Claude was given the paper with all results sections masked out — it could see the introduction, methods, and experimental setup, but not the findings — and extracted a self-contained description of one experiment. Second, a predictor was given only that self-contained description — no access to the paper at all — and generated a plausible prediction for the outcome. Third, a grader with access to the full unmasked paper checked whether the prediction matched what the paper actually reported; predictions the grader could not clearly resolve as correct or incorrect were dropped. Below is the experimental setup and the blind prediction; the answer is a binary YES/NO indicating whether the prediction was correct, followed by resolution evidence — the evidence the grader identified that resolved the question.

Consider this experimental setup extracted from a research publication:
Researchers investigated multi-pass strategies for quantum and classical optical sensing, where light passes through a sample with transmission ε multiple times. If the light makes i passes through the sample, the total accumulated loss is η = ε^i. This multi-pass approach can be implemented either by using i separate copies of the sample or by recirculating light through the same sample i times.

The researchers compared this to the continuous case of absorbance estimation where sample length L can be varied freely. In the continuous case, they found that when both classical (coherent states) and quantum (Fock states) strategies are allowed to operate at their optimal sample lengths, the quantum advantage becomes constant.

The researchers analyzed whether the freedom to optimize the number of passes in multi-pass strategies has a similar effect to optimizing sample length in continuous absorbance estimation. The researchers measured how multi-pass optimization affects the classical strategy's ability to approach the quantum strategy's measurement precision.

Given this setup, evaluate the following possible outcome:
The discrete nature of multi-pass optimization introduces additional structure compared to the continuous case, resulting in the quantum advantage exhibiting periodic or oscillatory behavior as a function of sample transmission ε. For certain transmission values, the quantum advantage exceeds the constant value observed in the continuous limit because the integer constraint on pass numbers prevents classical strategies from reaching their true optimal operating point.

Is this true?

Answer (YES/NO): NO